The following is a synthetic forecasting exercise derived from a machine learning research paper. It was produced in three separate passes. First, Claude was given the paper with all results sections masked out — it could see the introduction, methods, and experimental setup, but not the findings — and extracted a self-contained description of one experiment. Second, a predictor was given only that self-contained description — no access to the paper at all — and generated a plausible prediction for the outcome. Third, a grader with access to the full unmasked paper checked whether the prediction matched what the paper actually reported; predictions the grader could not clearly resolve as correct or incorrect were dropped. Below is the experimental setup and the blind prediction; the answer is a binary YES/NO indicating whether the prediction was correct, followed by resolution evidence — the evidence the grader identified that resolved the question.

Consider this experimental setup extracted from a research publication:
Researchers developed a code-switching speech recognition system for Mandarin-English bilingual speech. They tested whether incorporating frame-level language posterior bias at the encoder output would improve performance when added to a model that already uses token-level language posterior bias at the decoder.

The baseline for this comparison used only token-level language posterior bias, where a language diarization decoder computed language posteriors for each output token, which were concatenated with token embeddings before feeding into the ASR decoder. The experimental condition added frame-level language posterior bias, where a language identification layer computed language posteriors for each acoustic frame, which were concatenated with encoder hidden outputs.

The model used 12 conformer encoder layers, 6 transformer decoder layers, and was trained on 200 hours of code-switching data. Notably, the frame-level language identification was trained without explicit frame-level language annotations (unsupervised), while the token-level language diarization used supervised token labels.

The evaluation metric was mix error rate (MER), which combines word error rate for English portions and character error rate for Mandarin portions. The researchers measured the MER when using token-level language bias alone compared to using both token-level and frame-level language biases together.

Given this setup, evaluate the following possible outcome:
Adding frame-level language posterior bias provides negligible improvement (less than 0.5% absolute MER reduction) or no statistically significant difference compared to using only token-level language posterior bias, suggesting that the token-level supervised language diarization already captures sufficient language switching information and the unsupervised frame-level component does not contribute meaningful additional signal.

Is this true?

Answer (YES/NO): NO